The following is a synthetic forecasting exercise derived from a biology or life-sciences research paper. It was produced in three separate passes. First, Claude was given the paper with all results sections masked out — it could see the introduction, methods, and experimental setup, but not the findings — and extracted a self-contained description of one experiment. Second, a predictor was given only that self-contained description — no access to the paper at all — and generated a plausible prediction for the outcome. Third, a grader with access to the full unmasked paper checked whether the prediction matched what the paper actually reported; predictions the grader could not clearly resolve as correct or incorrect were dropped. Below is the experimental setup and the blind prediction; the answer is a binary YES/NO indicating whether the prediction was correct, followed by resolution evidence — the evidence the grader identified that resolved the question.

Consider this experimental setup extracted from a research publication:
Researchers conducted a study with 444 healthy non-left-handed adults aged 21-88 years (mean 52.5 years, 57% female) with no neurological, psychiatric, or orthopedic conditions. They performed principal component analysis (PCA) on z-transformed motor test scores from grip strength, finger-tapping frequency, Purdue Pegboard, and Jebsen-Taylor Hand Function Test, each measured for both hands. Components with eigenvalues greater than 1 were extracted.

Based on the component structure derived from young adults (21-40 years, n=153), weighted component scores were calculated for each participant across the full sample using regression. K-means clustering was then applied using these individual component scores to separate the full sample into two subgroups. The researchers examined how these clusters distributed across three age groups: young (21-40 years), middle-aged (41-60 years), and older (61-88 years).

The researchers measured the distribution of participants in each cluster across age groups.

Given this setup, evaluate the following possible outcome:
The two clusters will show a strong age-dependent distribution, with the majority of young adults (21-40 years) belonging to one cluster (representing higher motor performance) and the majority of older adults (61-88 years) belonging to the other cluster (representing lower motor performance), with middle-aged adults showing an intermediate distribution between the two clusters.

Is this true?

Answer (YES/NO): YES